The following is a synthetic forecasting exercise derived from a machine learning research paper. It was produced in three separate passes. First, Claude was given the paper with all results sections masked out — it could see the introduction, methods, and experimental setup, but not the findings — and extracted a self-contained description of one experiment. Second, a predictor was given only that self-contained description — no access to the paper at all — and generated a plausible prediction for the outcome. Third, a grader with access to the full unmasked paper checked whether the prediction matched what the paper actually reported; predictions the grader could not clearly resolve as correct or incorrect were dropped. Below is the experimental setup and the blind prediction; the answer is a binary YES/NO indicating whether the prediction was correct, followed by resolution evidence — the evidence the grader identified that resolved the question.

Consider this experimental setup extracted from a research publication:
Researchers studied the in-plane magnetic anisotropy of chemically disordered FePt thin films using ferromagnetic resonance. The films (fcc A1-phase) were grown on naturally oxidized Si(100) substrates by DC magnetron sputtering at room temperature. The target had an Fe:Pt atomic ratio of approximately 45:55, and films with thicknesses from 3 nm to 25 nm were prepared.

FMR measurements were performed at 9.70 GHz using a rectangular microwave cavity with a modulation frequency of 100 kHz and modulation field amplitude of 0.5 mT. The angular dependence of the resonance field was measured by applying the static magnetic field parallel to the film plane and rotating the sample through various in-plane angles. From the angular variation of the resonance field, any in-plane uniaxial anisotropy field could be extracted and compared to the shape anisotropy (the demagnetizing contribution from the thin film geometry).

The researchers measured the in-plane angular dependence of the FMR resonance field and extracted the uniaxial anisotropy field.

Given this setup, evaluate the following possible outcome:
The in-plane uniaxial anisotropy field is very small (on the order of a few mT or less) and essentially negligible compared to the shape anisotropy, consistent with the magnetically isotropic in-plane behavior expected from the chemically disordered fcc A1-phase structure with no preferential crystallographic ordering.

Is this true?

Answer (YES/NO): YES